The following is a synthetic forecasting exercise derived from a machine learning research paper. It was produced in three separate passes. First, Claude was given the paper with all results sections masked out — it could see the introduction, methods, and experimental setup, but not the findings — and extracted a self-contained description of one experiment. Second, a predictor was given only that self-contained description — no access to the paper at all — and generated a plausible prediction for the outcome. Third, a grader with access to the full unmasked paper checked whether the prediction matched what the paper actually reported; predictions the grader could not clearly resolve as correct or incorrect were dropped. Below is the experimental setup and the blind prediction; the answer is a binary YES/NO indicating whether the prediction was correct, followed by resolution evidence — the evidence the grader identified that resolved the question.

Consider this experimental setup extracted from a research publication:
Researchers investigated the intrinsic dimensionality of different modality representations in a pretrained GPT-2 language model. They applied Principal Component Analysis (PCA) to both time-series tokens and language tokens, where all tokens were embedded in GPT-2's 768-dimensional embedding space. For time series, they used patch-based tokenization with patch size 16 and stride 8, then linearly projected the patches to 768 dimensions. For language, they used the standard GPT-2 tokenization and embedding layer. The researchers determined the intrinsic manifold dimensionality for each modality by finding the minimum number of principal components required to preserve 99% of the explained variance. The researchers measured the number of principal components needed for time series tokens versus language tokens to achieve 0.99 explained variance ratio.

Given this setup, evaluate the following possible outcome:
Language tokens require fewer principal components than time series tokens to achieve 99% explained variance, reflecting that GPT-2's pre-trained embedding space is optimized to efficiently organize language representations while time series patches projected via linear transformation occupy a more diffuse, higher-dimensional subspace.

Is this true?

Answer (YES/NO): NO